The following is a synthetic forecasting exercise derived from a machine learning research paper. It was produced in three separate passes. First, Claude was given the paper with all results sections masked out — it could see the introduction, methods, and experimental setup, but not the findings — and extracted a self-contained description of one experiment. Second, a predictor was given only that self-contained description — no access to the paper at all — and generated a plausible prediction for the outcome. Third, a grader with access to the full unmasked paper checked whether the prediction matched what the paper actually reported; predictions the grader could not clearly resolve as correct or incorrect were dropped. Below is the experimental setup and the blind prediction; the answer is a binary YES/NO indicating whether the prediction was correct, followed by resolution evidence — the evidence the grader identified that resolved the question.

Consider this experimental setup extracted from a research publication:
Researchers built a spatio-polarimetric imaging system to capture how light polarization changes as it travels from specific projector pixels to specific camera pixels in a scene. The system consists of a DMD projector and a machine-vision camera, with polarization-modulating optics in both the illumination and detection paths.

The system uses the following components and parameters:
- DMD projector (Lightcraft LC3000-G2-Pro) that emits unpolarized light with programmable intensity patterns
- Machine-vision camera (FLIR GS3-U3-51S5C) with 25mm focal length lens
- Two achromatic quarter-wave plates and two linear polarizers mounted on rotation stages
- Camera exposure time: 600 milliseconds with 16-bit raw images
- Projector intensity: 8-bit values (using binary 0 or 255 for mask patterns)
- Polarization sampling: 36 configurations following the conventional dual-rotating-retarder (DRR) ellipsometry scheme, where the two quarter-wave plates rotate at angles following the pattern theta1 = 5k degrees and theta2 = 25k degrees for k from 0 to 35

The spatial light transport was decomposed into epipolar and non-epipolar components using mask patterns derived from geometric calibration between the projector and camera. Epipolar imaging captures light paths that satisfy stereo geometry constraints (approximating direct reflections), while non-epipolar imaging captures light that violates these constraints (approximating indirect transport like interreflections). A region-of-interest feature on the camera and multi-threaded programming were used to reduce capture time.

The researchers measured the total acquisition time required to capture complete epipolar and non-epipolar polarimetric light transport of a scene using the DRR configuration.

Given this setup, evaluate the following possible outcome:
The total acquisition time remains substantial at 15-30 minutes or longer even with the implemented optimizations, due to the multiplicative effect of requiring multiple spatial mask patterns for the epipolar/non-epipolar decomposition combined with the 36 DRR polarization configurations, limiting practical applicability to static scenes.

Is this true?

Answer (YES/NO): YES